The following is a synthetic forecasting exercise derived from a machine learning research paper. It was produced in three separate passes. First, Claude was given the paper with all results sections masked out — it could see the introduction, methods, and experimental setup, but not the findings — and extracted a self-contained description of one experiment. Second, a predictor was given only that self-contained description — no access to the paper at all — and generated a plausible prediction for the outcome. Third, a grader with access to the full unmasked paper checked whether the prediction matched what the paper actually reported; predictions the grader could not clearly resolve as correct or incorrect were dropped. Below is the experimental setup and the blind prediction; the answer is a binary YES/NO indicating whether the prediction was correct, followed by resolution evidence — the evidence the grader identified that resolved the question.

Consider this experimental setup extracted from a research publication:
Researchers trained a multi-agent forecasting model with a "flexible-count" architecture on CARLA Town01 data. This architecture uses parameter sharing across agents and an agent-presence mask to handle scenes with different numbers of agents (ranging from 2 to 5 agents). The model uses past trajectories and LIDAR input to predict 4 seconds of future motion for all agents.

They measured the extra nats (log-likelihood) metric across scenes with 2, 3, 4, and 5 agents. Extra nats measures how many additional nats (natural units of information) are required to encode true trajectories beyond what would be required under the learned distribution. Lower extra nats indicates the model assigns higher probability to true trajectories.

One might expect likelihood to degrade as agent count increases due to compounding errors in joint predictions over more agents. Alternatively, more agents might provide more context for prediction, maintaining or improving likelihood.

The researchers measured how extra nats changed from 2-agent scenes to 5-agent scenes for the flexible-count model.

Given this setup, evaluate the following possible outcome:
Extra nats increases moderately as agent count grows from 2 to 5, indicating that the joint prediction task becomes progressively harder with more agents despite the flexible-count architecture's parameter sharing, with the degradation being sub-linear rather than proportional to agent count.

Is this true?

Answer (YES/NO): NO